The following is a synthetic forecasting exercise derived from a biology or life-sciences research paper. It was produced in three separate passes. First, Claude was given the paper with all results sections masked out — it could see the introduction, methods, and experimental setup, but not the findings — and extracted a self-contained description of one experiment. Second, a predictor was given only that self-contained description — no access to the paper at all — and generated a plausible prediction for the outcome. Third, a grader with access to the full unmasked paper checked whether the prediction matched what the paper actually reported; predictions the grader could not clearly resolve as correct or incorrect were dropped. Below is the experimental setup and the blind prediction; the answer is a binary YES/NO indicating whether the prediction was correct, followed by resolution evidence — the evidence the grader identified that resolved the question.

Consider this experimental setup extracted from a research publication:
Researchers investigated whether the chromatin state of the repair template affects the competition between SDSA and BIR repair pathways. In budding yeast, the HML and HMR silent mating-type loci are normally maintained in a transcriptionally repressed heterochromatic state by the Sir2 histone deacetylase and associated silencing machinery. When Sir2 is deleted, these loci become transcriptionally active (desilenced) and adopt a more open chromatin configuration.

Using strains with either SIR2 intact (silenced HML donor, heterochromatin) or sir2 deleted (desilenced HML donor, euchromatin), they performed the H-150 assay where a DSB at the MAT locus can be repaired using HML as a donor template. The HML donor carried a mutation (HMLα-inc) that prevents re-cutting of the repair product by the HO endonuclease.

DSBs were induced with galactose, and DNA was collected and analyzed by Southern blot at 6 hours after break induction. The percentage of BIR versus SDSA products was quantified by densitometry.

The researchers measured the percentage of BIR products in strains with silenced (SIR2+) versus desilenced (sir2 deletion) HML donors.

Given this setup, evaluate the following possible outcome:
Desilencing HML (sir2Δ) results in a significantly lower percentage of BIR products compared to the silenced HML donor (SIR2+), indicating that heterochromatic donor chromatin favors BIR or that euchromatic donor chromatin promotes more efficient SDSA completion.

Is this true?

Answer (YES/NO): NO